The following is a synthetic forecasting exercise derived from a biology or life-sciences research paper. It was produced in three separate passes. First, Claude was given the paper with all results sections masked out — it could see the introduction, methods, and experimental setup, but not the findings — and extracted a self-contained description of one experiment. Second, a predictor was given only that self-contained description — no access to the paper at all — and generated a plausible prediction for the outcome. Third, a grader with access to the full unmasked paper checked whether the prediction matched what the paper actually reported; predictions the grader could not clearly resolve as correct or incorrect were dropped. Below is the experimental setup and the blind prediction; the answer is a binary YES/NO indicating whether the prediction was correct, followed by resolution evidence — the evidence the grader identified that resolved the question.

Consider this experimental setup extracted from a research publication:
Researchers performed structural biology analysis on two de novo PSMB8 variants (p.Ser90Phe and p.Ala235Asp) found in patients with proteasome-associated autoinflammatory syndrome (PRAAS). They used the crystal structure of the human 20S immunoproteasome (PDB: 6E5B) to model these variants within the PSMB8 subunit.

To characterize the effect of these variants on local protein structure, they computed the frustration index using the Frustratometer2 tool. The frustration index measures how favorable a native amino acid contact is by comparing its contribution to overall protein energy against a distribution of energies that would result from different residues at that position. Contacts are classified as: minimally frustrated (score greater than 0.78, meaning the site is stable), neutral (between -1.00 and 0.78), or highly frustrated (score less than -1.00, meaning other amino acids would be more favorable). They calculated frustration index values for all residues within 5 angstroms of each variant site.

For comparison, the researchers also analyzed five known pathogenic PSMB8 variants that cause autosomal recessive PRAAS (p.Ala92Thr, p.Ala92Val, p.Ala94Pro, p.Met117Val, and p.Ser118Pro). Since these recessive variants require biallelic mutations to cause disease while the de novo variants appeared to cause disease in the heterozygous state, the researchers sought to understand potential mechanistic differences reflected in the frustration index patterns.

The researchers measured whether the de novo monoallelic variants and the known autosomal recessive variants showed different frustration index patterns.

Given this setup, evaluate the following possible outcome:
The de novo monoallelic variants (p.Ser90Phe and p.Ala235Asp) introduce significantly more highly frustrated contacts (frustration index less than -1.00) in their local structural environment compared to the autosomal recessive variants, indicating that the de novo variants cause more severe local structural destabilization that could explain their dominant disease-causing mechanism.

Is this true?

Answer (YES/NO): NO